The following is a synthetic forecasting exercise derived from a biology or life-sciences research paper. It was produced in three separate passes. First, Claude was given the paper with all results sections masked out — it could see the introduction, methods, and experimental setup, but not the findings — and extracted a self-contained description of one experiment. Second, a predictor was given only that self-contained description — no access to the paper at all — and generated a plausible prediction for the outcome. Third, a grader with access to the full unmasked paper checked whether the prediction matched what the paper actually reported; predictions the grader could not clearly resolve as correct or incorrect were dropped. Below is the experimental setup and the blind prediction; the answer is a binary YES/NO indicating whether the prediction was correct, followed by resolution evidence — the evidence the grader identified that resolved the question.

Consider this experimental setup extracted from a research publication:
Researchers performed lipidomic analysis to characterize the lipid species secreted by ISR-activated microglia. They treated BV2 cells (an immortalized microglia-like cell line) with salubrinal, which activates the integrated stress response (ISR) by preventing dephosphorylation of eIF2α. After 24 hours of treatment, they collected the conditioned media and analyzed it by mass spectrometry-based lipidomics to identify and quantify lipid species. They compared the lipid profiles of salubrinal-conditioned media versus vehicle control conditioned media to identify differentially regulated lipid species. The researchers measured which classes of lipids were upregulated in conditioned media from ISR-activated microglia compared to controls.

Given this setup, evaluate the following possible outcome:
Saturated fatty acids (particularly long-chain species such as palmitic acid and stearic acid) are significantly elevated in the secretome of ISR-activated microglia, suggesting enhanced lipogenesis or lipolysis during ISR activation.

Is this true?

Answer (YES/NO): NO